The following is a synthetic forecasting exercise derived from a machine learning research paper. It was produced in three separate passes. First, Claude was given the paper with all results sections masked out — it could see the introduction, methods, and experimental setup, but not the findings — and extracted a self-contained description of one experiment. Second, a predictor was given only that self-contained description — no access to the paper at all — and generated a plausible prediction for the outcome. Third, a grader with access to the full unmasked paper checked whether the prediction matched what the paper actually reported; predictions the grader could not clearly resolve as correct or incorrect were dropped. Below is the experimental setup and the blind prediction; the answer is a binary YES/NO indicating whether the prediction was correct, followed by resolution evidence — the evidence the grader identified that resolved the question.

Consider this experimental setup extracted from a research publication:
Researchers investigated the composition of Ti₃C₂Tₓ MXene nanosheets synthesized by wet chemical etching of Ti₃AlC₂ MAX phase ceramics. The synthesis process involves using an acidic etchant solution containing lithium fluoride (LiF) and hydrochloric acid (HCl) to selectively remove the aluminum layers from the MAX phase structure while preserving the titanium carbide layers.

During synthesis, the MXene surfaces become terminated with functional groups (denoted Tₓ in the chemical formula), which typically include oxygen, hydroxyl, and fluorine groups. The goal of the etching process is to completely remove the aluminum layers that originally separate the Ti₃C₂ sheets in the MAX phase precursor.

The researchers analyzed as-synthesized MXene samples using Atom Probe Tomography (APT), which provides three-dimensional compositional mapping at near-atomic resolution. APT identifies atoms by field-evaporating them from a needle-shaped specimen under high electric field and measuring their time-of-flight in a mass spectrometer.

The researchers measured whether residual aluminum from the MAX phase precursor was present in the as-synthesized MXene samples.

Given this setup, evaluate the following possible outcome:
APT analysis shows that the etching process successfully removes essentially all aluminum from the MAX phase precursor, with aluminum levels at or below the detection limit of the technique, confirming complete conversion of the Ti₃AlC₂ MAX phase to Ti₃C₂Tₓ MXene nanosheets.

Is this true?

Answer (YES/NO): NO